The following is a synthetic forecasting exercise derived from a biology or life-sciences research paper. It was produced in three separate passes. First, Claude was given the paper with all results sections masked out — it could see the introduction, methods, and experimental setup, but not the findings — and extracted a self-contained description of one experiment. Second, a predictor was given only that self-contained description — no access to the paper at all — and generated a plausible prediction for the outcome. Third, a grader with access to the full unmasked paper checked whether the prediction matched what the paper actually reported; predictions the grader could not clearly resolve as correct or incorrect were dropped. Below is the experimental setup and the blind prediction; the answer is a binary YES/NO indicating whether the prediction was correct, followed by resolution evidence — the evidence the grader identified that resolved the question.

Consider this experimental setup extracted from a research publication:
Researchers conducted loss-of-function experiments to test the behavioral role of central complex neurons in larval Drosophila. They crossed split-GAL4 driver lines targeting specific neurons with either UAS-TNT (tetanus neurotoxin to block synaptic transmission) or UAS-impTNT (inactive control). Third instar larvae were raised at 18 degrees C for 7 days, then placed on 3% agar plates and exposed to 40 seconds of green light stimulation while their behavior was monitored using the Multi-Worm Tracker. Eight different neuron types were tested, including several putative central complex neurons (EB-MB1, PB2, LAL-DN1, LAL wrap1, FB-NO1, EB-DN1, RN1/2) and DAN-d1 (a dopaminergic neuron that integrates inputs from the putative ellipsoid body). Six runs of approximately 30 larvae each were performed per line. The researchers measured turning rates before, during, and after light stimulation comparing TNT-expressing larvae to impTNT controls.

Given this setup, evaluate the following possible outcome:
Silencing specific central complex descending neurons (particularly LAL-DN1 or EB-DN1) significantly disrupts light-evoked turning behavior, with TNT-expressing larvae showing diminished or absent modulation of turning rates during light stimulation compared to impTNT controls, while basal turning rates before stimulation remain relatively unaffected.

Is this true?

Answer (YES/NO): NO